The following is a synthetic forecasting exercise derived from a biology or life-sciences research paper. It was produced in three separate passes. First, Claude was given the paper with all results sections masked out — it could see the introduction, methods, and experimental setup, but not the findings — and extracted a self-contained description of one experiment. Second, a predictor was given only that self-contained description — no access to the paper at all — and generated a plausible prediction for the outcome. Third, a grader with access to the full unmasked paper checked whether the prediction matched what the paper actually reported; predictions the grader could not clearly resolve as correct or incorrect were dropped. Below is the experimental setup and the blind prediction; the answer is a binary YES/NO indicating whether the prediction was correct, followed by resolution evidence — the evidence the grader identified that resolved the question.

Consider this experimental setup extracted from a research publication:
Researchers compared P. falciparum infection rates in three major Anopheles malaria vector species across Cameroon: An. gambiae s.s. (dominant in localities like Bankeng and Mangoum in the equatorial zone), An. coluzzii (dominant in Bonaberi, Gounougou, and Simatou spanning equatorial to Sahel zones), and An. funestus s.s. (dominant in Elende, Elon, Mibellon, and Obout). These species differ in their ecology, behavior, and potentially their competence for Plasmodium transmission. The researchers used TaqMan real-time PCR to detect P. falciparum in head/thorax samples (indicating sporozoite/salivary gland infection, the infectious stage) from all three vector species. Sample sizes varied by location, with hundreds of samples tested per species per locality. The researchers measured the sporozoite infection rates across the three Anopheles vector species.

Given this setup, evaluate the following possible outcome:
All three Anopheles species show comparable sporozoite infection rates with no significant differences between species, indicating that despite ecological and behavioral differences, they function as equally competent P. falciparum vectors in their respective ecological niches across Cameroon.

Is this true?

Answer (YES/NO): NO